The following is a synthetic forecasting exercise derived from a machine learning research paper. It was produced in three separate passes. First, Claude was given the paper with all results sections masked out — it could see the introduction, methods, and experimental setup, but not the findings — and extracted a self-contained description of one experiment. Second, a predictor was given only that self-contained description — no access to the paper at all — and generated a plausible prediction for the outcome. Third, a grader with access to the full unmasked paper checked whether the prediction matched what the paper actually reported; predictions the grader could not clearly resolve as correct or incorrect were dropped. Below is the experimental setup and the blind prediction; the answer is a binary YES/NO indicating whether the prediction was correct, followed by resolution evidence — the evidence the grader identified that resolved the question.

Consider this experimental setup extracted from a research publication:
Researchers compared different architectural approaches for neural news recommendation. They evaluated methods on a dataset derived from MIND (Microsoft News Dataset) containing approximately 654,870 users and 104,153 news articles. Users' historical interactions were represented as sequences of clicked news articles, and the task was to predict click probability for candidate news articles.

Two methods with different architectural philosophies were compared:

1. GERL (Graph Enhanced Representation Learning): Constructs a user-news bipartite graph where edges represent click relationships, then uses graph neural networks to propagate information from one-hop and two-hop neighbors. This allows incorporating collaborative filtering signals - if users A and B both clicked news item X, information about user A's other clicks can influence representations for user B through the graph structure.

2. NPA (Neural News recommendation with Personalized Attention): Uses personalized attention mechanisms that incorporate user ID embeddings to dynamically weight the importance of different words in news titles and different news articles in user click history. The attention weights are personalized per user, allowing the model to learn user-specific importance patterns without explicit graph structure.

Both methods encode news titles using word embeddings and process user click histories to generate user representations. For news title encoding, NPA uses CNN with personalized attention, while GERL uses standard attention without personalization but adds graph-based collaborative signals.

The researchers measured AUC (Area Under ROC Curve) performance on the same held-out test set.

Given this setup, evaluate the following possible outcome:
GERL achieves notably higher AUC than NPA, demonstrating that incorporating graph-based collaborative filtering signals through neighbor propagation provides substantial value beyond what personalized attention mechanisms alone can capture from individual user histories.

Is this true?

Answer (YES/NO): NO